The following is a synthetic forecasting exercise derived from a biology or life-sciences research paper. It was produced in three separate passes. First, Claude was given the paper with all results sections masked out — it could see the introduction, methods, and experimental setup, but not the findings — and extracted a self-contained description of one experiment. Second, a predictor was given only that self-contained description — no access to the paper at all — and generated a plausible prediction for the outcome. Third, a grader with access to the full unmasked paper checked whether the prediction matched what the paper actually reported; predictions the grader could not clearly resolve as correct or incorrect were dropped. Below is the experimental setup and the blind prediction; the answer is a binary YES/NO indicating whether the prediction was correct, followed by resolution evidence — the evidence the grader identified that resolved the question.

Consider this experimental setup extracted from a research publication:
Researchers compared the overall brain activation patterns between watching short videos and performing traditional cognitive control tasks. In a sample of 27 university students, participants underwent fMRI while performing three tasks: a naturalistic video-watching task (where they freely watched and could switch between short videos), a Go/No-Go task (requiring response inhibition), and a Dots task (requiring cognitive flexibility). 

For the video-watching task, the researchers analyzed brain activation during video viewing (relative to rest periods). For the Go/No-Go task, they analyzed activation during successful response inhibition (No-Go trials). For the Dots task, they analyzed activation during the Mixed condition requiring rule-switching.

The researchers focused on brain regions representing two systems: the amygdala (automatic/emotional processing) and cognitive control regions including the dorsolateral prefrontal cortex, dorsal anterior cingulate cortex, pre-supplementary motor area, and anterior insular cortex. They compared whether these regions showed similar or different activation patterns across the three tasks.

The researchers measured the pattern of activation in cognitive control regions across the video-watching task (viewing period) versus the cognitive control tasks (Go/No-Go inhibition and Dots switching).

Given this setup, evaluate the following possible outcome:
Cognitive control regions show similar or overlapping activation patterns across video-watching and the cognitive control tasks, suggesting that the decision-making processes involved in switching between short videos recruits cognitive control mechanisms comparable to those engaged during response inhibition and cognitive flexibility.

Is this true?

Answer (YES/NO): NO